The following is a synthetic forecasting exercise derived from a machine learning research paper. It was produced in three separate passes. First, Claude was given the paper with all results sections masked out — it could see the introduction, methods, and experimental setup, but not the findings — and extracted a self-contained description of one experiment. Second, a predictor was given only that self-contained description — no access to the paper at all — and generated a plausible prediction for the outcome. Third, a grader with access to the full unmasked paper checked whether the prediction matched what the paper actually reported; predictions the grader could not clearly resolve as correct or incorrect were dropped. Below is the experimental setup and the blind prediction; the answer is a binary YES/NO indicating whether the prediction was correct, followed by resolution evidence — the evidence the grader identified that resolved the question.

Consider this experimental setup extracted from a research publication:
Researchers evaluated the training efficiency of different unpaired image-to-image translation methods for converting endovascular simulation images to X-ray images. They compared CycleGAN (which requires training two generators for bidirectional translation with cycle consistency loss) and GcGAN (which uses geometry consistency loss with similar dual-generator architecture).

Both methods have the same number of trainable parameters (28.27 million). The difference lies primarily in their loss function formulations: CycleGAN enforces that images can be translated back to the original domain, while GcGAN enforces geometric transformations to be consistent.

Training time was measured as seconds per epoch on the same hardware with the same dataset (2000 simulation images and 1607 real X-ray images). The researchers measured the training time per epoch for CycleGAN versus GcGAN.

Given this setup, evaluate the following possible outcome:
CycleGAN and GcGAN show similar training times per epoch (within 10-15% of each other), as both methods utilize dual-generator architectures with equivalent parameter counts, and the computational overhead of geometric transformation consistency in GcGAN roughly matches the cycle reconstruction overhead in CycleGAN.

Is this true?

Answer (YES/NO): NO